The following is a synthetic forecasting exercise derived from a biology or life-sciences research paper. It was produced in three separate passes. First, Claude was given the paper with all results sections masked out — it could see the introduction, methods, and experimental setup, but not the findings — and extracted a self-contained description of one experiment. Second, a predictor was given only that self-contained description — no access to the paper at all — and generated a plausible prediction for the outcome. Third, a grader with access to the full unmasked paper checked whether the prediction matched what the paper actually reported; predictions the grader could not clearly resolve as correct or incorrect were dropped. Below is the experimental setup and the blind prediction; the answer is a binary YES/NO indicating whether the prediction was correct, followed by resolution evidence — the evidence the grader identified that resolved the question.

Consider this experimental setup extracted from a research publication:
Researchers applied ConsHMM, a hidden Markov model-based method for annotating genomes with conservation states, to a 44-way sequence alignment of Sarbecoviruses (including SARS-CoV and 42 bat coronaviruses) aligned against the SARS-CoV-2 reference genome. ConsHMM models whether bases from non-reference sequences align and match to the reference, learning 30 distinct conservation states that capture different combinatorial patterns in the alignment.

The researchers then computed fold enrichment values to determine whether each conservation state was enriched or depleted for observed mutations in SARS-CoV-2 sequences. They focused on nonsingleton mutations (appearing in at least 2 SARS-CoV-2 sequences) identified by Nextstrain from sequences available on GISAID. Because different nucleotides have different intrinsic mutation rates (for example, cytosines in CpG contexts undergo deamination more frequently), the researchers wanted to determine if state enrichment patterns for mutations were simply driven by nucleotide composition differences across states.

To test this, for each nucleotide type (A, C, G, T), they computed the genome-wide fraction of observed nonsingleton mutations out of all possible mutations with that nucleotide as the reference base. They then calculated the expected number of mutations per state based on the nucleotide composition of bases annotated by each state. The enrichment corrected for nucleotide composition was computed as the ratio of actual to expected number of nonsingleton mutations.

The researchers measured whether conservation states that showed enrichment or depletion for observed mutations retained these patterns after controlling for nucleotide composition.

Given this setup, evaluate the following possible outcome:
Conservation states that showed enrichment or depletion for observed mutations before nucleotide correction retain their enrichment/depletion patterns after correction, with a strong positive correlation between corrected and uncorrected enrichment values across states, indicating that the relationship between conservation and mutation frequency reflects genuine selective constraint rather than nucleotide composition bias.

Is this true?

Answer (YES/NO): YES